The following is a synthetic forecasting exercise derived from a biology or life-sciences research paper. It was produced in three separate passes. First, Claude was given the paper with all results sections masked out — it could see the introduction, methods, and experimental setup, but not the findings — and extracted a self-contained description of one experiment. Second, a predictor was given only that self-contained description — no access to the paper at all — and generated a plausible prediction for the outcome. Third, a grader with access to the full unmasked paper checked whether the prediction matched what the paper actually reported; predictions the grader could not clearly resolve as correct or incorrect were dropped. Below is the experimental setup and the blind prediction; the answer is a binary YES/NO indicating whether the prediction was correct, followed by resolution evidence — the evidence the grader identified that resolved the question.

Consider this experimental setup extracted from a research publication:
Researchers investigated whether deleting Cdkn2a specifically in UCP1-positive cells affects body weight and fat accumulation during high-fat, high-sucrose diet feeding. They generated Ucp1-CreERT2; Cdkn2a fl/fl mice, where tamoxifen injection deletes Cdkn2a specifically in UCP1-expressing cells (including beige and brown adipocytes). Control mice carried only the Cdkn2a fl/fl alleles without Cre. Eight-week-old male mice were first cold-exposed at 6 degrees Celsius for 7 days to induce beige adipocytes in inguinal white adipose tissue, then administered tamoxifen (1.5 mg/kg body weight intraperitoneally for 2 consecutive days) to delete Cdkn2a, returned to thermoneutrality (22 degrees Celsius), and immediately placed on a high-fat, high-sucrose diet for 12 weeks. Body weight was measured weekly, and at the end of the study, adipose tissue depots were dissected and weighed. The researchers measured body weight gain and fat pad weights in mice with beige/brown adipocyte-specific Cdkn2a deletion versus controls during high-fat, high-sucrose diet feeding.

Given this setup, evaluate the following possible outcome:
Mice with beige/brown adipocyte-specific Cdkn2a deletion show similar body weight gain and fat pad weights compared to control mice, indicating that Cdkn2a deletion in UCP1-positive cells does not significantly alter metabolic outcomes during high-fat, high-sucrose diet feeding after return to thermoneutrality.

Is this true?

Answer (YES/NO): NO